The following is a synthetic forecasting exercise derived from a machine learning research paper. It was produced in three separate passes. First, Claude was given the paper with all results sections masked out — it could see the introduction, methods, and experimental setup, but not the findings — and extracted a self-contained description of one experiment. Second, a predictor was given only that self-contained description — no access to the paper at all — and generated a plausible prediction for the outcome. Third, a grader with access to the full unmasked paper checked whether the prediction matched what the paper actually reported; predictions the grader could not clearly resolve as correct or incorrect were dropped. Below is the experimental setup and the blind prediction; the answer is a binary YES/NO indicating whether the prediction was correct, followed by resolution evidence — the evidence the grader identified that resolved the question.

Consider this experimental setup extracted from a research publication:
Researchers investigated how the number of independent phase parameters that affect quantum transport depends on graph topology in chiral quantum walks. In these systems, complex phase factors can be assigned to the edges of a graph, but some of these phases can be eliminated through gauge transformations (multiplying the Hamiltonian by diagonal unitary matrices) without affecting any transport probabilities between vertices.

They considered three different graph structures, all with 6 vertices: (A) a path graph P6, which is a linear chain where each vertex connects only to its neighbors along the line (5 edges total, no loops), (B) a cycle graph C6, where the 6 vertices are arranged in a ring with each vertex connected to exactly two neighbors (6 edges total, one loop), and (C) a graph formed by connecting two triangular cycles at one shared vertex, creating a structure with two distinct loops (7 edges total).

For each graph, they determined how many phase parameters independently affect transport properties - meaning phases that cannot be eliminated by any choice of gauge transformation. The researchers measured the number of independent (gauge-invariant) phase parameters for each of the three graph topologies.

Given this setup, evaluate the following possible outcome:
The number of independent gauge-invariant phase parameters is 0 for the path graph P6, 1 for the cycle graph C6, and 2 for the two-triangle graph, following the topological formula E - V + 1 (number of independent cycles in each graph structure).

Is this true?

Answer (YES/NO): YES